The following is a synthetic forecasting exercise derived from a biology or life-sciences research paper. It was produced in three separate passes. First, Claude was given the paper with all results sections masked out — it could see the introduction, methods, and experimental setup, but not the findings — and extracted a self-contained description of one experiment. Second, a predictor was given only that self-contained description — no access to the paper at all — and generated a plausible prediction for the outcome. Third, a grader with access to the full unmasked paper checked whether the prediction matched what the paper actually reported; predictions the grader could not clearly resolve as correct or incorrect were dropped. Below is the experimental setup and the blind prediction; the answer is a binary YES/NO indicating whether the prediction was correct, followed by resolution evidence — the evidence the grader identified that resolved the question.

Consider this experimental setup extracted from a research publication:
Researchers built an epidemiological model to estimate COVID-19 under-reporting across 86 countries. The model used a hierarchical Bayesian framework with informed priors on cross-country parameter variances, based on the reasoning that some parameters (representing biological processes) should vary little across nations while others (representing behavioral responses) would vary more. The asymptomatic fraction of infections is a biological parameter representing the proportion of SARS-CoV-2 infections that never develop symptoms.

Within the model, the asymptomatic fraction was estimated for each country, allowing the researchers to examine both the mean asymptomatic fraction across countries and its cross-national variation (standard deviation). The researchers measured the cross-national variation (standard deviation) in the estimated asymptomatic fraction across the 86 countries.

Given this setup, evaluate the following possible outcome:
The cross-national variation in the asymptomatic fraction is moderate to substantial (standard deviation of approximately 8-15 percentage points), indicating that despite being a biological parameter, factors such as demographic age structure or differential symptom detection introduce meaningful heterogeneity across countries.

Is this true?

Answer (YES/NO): NO